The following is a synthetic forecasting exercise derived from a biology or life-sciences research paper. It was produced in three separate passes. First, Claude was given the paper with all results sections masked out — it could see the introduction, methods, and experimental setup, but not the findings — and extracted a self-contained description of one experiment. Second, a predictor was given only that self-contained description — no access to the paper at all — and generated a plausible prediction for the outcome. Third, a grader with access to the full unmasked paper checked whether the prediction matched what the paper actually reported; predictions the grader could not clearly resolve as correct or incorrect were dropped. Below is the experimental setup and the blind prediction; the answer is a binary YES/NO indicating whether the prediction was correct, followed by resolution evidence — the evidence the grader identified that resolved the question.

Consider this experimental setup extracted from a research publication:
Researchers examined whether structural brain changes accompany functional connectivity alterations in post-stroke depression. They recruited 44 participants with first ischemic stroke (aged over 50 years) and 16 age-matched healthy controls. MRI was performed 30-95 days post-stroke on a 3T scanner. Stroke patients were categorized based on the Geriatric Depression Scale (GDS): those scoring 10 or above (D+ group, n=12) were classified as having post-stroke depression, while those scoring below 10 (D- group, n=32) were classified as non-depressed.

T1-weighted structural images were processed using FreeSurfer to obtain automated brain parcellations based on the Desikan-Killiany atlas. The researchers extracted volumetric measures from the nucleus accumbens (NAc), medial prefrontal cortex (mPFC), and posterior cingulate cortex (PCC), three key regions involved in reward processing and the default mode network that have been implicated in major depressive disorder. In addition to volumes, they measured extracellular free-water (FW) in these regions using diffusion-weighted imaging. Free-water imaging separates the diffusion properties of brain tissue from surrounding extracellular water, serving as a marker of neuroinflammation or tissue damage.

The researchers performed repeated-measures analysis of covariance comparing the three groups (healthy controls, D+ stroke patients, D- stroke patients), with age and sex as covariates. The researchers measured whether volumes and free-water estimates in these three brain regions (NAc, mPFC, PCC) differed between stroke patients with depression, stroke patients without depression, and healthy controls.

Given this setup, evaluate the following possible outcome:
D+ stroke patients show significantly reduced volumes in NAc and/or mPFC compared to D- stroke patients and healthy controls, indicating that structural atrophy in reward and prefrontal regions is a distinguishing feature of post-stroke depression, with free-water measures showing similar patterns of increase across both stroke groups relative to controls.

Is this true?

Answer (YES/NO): NO